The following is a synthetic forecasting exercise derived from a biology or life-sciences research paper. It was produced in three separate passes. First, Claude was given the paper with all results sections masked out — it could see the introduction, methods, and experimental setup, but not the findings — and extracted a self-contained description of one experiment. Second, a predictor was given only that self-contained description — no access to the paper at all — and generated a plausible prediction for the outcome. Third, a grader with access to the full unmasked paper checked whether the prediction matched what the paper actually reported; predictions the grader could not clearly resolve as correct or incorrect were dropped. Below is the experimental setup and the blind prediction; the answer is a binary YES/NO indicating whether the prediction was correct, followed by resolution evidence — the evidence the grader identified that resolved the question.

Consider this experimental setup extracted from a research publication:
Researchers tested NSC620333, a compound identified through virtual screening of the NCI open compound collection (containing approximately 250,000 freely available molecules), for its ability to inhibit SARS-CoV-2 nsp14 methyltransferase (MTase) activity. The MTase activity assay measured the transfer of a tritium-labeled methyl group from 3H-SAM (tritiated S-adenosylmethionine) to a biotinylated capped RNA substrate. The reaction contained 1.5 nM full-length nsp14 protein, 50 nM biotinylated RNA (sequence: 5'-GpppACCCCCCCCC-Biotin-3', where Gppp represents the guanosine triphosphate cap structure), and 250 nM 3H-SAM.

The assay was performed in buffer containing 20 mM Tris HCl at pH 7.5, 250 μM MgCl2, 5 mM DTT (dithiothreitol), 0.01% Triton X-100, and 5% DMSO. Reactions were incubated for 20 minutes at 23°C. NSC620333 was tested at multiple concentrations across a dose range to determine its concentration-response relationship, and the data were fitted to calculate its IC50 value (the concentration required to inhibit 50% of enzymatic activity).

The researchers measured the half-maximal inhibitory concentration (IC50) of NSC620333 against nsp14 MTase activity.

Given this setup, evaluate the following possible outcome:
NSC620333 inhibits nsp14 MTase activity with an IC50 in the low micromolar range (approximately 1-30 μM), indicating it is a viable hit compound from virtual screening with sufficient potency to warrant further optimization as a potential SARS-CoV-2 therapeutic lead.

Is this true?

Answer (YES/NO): YES